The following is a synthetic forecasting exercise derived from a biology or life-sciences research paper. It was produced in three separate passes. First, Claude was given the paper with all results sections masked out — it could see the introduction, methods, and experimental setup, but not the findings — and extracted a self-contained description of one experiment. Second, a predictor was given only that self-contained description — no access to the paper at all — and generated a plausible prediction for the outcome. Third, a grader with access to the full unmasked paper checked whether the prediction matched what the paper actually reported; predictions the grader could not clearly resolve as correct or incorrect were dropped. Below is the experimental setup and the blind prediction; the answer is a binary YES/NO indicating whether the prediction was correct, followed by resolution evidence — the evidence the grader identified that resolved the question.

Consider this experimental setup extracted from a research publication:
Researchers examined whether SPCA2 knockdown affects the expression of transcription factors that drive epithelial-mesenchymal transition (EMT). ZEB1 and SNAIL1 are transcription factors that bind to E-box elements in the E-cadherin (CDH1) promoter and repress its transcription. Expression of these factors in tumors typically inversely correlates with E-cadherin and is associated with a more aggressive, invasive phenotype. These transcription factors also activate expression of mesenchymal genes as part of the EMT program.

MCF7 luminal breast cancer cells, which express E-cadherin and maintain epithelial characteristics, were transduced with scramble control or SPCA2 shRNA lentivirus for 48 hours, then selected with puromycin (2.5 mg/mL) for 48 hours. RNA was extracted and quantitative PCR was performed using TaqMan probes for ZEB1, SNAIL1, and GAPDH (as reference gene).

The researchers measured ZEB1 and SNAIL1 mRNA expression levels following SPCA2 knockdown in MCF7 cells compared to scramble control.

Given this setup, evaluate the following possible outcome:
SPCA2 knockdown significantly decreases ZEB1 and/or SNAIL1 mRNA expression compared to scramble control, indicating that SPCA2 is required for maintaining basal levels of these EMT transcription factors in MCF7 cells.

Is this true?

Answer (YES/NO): NO